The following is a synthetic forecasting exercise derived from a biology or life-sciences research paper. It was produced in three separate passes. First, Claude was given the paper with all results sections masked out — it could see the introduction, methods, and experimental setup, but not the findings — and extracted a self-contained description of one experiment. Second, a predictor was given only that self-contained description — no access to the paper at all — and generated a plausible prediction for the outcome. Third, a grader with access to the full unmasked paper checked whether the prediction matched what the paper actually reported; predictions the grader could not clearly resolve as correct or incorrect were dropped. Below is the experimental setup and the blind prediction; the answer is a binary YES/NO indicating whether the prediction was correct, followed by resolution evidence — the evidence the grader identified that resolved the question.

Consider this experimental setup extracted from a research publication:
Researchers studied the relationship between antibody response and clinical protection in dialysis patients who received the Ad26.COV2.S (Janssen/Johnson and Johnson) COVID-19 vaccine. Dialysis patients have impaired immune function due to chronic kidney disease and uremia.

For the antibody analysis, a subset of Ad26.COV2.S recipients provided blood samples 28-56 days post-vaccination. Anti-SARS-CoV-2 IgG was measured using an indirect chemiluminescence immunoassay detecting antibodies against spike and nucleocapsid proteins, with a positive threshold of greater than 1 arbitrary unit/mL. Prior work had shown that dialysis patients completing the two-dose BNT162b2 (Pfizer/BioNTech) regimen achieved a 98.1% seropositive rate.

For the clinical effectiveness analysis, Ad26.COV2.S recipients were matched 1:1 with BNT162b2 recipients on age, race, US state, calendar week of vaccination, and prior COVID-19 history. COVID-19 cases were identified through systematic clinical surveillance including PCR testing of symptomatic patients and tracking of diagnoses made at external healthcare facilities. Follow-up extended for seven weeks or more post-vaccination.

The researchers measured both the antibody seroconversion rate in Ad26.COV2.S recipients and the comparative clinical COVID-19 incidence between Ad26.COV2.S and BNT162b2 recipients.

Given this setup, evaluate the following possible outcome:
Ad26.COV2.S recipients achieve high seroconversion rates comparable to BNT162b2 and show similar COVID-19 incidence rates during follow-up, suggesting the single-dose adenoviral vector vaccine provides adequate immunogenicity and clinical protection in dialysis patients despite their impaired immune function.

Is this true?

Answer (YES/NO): NO